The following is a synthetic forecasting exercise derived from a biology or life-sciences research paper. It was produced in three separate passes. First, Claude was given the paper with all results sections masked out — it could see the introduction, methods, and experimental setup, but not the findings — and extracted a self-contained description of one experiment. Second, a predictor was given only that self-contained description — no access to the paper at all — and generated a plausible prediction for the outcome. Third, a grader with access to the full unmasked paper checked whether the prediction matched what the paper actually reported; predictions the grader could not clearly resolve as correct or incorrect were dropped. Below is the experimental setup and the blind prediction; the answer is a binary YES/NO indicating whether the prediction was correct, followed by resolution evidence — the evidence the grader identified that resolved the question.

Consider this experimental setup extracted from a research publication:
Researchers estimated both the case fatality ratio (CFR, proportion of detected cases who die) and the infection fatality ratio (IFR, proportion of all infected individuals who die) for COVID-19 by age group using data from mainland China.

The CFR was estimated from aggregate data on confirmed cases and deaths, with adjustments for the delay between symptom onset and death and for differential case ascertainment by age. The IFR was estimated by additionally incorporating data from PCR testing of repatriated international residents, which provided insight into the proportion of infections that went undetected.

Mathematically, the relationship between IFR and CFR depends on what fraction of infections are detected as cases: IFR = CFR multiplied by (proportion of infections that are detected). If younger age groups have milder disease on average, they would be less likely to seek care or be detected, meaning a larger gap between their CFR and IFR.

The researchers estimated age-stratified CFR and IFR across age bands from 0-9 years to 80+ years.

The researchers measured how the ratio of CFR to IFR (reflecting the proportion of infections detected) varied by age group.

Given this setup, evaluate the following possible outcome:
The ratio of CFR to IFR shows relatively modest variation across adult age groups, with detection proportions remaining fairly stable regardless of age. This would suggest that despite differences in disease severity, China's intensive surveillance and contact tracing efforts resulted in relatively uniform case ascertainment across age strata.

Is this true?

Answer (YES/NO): NO